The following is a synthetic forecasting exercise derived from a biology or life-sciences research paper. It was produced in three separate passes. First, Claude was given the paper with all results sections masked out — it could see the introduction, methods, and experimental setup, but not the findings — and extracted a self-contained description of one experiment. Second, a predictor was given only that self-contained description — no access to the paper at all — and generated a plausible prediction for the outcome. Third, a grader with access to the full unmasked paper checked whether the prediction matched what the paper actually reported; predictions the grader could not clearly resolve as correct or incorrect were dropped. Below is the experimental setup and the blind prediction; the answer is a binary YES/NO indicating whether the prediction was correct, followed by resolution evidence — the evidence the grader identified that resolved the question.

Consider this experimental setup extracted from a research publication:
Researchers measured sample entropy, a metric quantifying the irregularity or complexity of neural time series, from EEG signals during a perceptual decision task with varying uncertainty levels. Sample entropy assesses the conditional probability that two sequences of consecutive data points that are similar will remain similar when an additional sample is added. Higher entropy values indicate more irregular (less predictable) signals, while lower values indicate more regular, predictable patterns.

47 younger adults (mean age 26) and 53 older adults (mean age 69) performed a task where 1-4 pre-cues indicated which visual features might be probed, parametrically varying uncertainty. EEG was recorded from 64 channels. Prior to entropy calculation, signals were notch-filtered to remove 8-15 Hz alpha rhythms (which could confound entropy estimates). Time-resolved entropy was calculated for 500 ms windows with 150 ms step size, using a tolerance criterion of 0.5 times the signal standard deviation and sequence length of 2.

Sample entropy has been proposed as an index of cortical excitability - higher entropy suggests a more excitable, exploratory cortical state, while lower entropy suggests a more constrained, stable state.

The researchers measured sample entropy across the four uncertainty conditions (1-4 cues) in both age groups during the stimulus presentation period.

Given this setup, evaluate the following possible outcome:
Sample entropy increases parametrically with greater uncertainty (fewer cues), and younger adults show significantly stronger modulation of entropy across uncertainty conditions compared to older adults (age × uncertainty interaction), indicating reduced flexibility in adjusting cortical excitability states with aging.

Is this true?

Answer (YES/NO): YES